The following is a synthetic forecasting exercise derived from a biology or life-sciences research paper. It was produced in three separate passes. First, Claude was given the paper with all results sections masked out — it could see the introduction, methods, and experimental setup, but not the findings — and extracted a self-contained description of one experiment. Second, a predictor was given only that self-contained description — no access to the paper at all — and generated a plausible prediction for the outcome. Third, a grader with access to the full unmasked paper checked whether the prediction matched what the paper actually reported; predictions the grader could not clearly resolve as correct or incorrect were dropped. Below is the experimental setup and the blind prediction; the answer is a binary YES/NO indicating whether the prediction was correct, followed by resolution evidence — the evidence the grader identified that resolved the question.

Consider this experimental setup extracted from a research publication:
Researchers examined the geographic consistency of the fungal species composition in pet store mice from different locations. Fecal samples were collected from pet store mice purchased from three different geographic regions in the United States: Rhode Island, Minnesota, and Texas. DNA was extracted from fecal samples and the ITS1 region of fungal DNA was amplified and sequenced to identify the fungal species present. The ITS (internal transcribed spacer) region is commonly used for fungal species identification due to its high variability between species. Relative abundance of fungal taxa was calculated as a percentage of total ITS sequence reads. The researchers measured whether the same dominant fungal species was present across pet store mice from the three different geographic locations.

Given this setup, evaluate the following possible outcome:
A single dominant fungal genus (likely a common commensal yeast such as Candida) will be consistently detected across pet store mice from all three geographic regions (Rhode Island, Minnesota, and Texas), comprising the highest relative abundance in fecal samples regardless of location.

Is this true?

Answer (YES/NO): NO